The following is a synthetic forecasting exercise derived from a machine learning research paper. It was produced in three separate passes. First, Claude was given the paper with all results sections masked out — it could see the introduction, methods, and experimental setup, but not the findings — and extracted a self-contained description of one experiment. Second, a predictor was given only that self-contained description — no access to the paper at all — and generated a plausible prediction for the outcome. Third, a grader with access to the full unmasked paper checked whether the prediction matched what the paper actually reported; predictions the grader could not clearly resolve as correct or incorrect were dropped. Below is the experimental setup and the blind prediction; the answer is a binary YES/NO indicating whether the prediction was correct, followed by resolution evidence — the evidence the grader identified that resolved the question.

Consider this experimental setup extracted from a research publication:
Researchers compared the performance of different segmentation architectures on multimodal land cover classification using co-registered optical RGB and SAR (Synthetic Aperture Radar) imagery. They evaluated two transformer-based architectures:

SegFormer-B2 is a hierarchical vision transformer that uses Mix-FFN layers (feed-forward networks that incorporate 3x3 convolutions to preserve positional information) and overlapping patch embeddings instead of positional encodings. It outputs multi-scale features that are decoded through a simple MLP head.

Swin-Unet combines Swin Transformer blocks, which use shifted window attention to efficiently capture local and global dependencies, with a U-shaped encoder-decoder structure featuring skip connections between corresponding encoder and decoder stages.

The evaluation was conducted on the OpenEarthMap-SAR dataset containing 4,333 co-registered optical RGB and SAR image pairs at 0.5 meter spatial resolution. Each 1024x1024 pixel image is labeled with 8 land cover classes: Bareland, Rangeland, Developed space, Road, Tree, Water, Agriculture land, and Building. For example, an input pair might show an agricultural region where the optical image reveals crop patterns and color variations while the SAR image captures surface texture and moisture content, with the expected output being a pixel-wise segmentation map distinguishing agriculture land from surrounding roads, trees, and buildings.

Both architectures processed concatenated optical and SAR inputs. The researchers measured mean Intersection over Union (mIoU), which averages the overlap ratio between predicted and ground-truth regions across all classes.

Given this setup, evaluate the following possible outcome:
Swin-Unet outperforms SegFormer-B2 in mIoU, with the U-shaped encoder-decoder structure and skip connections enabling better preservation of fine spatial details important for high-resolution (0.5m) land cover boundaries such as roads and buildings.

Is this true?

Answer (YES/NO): YES